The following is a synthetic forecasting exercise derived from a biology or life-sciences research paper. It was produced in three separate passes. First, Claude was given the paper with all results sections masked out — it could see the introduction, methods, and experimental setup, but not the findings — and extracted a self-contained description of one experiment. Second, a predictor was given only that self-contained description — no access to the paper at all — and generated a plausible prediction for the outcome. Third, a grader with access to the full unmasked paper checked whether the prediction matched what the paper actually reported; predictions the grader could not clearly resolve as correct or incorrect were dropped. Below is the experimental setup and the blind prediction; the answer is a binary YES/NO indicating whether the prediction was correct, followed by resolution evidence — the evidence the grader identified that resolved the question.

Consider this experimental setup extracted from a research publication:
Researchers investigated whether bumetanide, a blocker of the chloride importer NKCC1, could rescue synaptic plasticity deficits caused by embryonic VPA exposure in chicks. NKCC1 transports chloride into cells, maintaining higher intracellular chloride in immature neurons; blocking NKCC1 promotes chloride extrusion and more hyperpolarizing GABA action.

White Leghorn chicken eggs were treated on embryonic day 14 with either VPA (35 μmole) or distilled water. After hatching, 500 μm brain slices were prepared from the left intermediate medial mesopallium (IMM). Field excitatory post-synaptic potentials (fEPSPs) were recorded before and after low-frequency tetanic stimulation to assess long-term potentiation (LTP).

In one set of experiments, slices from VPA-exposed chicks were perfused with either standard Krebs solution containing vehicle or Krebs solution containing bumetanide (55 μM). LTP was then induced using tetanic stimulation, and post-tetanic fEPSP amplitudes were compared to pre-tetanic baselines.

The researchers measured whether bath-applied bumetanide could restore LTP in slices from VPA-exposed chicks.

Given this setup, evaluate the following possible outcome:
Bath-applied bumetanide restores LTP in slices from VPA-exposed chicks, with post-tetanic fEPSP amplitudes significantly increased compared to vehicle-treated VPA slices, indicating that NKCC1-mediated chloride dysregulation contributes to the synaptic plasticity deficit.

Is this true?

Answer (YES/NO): YES